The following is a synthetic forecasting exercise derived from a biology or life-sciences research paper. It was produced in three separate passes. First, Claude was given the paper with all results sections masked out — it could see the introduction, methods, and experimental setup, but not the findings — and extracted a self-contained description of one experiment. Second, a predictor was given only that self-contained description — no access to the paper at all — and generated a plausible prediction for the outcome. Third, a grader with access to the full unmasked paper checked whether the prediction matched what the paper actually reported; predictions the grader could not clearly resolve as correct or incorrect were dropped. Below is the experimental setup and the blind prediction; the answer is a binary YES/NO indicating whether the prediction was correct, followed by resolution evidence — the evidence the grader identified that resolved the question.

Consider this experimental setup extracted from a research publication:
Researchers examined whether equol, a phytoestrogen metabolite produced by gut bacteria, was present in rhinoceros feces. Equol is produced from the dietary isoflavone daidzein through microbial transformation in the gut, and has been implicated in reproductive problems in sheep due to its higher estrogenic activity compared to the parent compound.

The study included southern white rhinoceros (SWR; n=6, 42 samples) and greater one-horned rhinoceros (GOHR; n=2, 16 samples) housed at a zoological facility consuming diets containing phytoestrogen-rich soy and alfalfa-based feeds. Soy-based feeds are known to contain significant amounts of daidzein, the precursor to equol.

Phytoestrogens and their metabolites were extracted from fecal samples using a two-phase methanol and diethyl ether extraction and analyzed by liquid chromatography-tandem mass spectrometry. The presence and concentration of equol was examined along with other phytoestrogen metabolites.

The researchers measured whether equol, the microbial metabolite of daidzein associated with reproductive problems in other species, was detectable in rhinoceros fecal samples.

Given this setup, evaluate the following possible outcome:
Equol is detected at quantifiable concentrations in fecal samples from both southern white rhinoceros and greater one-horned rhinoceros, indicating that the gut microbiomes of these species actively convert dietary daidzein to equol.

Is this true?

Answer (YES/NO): YES